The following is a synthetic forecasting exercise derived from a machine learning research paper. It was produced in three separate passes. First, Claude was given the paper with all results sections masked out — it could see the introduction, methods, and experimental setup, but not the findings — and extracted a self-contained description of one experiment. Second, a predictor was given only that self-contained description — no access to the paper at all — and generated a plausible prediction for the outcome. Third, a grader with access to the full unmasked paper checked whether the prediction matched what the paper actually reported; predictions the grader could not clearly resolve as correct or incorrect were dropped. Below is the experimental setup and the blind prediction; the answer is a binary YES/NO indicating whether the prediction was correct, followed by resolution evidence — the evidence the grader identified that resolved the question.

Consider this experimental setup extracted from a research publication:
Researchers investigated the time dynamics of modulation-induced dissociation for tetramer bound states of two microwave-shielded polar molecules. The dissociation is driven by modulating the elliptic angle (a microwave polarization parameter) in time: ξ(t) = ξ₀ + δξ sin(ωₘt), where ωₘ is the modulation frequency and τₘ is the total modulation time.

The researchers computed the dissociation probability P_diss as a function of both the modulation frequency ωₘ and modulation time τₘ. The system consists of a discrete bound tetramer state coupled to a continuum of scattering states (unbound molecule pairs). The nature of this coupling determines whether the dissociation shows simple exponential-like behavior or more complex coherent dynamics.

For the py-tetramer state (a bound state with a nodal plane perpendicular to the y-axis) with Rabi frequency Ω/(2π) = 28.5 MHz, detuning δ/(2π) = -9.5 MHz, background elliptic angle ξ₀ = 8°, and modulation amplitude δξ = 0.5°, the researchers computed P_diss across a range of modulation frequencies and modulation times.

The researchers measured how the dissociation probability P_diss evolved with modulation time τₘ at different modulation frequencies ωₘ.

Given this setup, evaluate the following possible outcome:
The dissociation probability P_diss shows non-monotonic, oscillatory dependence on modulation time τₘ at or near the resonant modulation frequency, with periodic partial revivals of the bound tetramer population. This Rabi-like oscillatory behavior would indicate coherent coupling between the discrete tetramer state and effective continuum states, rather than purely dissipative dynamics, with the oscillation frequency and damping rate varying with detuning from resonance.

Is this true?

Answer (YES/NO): NO